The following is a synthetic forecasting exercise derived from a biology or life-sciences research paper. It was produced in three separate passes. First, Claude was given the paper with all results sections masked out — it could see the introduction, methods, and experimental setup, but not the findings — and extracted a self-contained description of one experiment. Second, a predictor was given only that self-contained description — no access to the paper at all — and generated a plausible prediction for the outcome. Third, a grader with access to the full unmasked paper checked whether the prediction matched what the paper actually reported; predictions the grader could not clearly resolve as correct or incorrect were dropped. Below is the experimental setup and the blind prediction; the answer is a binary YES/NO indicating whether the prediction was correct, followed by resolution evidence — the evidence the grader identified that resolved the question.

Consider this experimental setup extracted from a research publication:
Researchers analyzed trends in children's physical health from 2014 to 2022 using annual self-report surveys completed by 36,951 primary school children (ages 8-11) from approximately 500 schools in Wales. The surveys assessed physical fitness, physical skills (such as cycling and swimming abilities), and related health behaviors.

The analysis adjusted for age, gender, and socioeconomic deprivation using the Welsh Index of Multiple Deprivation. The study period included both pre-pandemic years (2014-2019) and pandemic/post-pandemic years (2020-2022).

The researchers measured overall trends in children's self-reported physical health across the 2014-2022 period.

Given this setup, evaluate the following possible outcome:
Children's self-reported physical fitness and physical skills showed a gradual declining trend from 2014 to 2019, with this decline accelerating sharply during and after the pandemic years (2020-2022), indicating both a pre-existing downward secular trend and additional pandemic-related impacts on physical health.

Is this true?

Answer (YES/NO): NO